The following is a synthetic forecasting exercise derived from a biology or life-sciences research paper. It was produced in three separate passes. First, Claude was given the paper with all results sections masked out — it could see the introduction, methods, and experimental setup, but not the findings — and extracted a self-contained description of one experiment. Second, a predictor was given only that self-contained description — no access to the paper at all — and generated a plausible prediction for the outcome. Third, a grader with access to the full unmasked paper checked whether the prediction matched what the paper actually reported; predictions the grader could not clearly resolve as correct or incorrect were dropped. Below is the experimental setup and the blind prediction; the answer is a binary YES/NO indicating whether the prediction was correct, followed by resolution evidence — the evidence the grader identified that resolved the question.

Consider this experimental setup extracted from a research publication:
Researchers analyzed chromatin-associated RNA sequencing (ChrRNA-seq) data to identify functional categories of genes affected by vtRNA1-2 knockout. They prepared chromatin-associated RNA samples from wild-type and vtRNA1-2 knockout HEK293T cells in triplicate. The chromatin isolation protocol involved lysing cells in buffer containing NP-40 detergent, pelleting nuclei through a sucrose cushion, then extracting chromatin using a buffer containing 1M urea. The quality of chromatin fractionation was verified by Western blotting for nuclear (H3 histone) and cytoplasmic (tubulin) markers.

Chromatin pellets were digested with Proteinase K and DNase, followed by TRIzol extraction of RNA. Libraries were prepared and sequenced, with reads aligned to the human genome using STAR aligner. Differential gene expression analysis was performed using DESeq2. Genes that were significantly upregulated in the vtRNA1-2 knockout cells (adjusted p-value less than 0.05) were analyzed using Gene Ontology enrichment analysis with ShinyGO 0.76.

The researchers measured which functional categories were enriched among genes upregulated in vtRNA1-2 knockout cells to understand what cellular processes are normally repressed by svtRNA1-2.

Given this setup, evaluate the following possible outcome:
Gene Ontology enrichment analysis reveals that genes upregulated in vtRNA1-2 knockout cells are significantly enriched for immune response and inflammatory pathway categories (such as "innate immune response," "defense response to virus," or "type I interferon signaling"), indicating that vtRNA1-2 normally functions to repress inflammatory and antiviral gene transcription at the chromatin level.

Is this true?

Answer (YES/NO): NO